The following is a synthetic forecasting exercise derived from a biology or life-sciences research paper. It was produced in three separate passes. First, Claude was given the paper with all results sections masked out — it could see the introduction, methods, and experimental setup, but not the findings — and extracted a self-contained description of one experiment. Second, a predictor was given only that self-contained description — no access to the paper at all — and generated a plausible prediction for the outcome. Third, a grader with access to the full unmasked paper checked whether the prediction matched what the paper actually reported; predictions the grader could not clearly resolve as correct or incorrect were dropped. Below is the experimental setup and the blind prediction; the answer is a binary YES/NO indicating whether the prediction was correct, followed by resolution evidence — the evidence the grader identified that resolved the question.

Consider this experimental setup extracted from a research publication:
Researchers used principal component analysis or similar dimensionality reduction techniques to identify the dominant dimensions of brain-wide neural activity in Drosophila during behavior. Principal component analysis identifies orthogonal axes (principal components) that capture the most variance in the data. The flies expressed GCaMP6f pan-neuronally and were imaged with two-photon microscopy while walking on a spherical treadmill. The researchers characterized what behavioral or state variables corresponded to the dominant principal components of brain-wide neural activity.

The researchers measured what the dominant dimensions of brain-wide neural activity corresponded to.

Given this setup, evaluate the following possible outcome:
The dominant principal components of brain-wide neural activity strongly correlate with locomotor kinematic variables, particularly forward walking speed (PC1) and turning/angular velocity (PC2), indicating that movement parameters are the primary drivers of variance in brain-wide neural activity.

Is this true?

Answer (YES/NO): NO